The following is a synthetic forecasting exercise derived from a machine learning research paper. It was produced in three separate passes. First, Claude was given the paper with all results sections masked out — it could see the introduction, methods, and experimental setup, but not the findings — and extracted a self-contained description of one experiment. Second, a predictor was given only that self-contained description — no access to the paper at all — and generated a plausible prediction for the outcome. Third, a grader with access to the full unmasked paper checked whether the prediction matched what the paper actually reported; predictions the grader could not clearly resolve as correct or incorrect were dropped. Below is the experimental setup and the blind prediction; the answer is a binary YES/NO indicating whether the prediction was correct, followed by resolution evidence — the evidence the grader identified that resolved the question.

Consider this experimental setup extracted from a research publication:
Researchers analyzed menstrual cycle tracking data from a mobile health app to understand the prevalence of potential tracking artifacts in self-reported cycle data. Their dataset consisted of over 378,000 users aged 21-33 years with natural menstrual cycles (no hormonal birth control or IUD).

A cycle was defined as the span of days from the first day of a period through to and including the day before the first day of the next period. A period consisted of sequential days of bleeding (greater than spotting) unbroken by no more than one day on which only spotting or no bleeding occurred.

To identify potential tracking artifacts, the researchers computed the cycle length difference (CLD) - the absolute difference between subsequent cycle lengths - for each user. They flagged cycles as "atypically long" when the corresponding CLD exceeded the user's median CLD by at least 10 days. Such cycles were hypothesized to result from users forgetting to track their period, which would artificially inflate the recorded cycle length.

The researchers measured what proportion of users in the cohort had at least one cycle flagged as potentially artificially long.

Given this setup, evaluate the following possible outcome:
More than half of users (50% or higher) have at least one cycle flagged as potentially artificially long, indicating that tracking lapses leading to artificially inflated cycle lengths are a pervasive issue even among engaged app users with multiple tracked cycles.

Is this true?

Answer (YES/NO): NO